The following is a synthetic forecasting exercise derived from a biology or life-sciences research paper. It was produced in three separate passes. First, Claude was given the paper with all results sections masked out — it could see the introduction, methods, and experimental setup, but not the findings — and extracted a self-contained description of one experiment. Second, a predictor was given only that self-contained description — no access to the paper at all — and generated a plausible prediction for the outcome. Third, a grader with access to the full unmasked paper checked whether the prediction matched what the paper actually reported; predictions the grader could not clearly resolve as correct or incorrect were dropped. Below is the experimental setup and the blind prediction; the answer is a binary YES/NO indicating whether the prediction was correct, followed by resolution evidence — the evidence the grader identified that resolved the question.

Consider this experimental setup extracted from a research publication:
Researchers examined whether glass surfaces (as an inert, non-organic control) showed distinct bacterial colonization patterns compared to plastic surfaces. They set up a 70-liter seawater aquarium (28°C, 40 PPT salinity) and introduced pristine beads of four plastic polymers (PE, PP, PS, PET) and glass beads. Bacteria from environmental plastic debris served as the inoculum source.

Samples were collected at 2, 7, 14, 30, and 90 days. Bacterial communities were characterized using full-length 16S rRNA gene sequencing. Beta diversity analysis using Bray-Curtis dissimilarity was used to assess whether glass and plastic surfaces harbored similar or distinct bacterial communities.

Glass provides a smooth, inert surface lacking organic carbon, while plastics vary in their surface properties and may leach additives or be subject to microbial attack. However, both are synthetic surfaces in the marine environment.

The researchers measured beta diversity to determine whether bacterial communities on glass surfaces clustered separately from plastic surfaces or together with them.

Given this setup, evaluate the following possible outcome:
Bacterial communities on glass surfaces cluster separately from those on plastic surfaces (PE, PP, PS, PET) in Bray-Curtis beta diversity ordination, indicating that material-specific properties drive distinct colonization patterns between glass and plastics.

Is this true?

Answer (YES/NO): NO